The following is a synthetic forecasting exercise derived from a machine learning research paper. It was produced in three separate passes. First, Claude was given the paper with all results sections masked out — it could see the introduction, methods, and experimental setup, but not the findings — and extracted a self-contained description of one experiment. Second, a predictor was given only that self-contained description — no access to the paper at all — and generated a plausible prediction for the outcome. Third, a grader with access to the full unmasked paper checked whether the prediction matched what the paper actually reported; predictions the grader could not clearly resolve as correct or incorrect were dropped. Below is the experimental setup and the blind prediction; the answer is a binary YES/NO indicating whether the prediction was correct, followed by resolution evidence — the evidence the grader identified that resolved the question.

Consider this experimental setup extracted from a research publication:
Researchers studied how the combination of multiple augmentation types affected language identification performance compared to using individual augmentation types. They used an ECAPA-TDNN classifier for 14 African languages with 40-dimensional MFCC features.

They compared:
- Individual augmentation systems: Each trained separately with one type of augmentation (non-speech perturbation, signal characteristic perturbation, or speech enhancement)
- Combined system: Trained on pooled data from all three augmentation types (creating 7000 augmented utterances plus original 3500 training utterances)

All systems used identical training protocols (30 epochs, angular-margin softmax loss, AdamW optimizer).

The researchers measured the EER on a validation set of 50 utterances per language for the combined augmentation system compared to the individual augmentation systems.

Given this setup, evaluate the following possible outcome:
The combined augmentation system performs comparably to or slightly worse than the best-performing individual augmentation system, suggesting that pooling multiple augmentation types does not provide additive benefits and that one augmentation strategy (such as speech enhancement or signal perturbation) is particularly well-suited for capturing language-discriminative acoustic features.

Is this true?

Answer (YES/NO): YES